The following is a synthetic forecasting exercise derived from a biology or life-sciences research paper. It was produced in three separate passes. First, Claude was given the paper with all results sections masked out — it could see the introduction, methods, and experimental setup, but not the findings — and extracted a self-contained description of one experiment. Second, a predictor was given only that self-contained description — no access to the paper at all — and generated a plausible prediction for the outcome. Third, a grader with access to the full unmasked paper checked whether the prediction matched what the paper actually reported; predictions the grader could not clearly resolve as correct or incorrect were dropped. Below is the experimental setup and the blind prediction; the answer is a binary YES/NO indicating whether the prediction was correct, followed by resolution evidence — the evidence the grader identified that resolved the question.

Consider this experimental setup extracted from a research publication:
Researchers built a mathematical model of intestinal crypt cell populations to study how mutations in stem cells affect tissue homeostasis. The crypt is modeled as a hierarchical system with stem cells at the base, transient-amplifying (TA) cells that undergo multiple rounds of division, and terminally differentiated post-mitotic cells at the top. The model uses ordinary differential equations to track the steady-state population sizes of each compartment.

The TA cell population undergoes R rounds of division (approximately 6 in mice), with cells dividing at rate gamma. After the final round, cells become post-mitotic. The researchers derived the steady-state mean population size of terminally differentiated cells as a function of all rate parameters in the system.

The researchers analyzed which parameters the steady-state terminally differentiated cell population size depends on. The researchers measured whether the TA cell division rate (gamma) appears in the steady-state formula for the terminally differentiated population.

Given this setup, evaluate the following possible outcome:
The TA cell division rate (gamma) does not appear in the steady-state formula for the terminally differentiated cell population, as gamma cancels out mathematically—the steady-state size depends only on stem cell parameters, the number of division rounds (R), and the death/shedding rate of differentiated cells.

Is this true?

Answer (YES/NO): YES